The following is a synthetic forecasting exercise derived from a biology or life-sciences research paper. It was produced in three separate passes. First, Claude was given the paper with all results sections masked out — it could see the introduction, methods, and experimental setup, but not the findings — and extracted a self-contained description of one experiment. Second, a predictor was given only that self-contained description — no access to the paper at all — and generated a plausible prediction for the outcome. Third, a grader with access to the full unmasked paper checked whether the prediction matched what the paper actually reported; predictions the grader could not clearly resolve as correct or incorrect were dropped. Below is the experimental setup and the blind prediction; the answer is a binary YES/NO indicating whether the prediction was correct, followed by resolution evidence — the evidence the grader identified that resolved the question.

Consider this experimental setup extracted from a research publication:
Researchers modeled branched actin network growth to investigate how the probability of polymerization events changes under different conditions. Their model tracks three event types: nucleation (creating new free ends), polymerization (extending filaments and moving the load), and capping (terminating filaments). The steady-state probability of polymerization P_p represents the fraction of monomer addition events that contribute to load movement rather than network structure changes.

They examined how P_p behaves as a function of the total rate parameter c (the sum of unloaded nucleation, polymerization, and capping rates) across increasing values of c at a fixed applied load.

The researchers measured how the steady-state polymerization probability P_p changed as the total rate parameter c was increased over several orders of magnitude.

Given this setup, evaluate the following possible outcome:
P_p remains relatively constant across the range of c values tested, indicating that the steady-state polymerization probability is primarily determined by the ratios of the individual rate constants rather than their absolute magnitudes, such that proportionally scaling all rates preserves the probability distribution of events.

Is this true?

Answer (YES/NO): NO